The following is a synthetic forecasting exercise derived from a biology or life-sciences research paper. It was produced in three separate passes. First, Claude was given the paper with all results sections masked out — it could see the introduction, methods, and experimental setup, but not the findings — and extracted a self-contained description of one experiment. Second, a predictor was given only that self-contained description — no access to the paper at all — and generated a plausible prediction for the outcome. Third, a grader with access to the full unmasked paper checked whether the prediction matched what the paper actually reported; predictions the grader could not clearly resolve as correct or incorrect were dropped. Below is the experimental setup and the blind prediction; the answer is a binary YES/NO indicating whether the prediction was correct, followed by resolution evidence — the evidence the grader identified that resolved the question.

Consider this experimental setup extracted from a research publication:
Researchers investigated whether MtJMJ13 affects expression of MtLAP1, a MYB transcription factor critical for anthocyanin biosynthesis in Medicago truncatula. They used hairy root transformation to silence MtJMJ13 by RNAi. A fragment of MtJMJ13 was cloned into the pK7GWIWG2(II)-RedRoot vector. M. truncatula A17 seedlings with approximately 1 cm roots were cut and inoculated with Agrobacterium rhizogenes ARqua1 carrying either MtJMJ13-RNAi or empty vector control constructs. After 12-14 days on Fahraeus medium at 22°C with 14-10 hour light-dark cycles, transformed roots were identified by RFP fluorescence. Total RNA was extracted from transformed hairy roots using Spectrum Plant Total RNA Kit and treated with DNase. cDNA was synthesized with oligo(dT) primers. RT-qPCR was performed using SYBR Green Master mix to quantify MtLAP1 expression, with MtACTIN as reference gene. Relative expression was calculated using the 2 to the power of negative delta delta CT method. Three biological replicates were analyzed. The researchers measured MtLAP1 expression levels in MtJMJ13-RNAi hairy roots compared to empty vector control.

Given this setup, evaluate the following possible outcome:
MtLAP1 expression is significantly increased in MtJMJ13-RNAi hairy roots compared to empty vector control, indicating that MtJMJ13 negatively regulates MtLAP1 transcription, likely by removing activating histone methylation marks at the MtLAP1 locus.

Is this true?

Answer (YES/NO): YES